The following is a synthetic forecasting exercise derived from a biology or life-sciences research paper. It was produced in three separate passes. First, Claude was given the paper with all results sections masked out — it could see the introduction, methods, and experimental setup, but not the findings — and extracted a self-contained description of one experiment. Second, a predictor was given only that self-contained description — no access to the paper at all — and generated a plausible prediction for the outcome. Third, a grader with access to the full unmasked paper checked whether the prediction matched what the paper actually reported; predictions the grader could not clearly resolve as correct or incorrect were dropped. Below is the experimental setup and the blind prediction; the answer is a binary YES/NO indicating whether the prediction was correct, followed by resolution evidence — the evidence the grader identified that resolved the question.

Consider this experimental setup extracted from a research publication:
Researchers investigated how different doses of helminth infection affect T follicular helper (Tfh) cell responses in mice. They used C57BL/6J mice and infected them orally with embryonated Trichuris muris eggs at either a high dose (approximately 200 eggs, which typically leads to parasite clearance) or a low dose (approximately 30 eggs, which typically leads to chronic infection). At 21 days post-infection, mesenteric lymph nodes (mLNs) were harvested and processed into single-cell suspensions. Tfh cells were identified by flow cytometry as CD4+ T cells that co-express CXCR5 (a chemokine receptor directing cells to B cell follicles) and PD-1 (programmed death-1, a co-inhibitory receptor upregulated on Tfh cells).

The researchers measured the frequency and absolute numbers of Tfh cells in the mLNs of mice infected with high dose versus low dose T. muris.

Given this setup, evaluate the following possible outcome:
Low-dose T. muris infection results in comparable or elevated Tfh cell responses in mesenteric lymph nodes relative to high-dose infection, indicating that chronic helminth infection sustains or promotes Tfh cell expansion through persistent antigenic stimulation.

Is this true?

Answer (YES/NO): NO